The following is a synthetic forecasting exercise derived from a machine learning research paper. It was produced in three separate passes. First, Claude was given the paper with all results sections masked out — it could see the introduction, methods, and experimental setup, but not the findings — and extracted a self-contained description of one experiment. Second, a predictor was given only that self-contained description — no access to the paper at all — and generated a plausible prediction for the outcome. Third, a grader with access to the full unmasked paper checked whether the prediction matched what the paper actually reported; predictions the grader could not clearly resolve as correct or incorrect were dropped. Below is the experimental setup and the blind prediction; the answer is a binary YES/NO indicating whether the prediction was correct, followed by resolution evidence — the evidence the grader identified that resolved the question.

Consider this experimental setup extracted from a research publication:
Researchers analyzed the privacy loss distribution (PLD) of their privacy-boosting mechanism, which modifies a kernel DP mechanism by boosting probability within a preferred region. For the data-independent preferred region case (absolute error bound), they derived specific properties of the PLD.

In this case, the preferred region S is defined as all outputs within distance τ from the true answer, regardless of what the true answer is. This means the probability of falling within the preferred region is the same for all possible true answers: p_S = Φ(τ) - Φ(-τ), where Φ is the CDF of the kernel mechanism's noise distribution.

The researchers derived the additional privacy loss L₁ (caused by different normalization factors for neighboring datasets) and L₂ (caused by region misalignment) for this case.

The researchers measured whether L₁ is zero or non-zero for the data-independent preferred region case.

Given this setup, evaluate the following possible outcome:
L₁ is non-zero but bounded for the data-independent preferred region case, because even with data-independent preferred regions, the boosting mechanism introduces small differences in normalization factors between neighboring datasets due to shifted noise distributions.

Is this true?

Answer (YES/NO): NO